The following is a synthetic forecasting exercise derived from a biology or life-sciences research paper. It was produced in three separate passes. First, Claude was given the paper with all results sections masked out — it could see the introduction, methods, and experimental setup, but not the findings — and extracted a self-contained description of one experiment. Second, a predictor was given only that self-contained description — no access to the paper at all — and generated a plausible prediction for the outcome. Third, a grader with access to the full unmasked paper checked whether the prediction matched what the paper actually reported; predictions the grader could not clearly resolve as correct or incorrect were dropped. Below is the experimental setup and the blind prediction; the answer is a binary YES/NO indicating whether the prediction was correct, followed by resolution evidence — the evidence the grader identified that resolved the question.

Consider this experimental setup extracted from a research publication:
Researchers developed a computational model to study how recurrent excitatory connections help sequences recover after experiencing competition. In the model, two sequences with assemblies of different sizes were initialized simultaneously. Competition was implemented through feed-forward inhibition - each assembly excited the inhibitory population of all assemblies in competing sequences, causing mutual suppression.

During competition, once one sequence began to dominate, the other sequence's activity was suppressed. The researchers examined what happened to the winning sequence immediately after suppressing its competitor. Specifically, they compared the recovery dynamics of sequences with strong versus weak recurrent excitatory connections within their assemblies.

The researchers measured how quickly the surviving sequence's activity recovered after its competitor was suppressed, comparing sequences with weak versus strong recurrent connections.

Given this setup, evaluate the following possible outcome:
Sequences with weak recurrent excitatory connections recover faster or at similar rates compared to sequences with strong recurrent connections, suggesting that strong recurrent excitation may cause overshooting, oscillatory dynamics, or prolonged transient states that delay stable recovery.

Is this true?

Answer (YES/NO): NO